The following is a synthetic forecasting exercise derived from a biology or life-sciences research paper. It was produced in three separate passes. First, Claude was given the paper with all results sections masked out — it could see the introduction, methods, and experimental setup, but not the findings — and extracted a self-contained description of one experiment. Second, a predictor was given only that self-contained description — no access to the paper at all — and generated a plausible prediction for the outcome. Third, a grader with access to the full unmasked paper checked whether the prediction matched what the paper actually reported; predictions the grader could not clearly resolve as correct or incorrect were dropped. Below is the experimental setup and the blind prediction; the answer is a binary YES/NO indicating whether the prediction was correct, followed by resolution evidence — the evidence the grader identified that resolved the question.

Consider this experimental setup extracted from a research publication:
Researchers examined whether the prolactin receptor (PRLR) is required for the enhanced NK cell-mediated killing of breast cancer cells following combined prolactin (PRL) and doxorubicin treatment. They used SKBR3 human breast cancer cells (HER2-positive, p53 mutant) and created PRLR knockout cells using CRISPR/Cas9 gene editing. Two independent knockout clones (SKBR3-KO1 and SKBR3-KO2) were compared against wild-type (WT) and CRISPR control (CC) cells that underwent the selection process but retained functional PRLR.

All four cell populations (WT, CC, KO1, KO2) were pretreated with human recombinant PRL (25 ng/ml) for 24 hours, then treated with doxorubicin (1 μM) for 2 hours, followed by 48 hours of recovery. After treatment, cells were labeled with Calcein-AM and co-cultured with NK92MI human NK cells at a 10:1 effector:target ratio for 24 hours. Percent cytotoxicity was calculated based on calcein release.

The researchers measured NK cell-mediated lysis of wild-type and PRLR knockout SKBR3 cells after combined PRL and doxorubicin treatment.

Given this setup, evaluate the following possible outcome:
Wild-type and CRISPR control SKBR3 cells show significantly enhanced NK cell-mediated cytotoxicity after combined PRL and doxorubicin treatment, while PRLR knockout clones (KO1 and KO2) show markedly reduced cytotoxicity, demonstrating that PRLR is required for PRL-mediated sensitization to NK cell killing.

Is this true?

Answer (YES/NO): YES